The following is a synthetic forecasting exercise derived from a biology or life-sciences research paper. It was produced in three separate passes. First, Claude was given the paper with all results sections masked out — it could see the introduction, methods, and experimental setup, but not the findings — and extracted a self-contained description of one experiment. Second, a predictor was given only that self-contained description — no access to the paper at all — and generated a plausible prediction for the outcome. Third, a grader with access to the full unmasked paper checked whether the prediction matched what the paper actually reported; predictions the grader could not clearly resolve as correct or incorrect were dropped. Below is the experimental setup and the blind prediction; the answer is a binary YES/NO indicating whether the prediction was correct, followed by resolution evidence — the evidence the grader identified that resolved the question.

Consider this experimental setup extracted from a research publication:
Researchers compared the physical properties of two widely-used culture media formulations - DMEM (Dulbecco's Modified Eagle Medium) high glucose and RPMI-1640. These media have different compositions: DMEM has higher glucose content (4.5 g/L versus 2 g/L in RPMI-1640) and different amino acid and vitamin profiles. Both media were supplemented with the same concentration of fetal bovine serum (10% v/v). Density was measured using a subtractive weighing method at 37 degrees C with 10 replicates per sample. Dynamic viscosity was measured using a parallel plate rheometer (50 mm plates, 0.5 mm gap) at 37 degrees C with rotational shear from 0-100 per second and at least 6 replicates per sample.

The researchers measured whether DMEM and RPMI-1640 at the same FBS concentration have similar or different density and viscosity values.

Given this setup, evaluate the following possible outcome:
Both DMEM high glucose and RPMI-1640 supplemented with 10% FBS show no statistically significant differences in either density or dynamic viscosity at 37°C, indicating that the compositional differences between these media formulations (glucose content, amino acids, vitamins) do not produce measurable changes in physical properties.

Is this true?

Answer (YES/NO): NO